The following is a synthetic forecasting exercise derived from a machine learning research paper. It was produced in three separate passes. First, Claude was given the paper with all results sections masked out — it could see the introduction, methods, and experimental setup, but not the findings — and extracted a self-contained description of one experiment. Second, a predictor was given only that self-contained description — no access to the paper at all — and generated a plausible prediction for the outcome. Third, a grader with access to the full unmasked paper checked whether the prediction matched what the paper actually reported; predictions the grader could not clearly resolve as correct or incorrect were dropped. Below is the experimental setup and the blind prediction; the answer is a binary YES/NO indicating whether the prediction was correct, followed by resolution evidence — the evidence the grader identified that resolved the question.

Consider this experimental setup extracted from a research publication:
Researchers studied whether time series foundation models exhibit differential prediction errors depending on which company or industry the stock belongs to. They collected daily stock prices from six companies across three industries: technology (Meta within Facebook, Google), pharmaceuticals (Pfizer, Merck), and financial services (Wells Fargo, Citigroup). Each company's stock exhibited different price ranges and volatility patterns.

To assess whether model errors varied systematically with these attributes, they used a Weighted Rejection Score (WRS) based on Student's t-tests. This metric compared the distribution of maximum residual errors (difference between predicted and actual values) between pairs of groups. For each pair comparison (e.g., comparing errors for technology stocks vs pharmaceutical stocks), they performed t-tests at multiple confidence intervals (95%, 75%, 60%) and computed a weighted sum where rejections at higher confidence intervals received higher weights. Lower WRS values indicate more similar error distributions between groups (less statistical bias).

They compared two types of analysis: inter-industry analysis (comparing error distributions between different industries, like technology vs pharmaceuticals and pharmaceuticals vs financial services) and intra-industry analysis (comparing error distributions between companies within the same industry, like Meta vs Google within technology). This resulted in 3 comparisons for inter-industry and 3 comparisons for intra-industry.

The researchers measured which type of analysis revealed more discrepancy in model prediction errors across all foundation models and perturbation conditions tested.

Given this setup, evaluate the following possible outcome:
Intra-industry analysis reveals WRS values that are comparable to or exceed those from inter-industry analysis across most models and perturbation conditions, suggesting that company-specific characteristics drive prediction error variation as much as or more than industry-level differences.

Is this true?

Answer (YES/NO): NO